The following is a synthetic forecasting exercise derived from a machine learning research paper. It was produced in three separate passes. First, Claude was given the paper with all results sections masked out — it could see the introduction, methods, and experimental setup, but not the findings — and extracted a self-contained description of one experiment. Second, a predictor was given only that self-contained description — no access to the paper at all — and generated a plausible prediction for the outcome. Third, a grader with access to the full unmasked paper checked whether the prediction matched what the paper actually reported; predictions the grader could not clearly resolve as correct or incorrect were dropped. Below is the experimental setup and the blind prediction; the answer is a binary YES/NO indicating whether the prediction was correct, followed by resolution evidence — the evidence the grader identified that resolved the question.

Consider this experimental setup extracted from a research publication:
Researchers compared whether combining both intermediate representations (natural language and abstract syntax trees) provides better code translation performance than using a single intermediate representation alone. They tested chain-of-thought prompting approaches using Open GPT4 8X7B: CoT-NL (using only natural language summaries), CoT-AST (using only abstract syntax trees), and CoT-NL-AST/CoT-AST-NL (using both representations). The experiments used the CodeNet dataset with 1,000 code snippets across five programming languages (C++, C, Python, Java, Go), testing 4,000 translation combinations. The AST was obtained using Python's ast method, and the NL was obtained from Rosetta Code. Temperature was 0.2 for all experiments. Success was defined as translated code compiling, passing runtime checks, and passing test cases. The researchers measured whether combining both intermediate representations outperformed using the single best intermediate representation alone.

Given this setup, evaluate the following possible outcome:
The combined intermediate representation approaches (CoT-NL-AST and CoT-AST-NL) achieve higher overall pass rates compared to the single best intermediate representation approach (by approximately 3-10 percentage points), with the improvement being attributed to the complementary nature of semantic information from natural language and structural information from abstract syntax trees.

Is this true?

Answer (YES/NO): NO